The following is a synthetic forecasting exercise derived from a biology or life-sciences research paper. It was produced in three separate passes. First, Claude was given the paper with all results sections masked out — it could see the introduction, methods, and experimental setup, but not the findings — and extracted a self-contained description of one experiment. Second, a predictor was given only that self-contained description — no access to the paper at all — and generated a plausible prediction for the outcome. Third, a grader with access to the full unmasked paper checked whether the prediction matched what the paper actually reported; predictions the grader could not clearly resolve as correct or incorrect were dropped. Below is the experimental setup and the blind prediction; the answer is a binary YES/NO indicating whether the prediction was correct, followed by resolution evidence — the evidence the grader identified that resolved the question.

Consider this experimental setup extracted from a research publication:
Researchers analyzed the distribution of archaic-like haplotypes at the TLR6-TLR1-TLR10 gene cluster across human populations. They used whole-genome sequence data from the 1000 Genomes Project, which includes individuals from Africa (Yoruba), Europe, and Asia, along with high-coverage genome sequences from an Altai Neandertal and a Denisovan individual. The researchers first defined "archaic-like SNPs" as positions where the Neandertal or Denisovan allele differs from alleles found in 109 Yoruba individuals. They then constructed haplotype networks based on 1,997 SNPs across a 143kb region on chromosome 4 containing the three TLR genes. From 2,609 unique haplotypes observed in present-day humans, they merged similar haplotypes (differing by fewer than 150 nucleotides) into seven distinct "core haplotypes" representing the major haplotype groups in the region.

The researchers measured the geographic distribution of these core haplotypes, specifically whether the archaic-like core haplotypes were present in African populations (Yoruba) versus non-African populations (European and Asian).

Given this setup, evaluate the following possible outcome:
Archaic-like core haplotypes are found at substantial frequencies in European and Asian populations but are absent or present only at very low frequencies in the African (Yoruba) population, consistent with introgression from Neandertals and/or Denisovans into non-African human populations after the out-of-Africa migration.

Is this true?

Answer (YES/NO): YES